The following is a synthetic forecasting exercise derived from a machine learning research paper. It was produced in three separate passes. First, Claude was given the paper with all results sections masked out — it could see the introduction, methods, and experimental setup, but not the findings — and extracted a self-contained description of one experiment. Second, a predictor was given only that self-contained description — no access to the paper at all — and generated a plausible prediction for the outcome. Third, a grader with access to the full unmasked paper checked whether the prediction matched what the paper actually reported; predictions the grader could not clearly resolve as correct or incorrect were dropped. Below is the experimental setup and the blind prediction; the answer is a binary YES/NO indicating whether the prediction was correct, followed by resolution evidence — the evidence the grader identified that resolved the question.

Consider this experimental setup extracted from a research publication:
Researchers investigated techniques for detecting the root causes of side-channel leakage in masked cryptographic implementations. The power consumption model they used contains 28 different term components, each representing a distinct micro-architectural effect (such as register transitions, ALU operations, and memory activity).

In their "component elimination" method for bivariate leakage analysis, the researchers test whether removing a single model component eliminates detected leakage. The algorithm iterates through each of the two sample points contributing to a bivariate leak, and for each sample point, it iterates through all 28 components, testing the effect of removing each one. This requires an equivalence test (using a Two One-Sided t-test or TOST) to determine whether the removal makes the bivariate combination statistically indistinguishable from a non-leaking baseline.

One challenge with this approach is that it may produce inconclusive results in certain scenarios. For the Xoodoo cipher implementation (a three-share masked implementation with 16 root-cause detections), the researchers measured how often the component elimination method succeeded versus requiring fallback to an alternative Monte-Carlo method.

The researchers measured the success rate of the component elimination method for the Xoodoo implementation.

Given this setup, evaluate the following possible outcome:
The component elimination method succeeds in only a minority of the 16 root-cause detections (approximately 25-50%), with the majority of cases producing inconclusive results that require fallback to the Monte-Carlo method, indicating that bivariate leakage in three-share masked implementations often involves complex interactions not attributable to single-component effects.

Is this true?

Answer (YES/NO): NO